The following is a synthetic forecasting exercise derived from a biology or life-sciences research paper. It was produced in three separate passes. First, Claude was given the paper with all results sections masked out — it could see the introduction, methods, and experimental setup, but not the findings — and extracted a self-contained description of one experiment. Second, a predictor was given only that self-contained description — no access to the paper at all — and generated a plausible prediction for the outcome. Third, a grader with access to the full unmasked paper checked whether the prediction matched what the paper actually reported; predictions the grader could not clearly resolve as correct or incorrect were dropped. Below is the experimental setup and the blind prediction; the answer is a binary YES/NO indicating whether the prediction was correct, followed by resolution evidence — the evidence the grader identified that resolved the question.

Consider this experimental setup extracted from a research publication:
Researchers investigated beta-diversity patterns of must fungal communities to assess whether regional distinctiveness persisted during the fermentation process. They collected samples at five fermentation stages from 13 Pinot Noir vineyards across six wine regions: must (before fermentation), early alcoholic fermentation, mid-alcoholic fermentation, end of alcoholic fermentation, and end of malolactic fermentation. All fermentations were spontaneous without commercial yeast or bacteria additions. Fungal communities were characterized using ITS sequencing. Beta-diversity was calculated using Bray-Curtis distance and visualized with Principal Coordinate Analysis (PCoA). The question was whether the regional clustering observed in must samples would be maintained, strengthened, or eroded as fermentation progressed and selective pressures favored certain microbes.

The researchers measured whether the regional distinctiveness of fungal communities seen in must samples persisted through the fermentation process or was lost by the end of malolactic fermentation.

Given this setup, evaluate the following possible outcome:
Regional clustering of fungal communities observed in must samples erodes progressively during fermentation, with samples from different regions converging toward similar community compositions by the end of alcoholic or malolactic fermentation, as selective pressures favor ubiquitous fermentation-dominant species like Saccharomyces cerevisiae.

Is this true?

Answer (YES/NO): YES